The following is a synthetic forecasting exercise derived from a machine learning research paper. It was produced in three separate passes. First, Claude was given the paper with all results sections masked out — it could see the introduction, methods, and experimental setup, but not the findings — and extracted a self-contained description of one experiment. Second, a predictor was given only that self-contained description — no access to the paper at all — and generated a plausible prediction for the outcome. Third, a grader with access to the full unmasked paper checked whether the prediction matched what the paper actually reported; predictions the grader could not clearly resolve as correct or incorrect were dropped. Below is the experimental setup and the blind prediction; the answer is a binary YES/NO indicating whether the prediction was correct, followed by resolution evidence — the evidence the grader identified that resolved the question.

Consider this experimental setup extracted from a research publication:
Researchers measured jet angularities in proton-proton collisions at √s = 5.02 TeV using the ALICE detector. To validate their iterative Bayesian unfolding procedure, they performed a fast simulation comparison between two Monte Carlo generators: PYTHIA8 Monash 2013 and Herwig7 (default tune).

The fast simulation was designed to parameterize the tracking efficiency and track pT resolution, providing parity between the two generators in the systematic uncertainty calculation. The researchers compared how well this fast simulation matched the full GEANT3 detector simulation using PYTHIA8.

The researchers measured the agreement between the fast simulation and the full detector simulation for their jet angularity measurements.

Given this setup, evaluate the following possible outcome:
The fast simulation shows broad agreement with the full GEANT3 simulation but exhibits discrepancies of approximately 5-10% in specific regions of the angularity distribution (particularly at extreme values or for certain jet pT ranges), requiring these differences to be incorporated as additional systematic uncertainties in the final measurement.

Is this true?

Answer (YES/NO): NO